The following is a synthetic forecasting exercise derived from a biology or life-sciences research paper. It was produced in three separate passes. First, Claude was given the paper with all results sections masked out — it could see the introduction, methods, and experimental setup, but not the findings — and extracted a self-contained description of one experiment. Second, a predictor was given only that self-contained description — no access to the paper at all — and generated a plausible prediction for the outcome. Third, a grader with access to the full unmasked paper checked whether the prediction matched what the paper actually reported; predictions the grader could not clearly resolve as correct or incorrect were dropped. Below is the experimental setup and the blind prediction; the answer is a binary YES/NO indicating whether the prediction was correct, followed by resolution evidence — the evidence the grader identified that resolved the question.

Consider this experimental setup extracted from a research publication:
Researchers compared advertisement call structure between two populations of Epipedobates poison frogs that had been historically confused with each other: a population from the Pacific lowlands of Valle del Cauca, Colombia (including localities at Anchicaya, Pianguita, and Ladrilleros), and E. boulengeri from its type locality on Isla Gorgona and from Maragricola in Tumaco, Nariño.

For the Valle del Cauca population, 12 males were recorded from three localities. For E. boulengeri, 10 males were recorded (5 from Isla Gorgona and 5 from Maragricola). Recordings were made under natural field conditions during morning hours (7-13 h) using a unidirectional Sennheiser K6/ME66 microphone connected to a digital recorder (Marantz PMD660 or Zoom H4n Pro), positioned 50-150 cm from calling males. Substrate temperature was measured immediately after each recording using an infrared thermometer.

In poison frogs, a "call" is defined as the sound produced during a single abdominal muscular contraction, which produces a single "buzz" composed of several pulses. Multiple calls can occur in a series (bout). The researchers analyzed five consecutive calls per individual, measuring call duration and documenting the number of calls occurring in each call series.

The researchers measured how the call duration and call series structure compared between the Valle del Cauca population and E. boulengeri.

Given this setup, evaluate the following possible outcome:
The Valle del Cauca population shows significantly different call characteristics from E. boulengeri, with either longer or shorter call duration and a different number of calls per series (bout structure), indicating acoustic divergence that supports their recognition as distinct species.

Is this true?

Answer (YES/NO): YES